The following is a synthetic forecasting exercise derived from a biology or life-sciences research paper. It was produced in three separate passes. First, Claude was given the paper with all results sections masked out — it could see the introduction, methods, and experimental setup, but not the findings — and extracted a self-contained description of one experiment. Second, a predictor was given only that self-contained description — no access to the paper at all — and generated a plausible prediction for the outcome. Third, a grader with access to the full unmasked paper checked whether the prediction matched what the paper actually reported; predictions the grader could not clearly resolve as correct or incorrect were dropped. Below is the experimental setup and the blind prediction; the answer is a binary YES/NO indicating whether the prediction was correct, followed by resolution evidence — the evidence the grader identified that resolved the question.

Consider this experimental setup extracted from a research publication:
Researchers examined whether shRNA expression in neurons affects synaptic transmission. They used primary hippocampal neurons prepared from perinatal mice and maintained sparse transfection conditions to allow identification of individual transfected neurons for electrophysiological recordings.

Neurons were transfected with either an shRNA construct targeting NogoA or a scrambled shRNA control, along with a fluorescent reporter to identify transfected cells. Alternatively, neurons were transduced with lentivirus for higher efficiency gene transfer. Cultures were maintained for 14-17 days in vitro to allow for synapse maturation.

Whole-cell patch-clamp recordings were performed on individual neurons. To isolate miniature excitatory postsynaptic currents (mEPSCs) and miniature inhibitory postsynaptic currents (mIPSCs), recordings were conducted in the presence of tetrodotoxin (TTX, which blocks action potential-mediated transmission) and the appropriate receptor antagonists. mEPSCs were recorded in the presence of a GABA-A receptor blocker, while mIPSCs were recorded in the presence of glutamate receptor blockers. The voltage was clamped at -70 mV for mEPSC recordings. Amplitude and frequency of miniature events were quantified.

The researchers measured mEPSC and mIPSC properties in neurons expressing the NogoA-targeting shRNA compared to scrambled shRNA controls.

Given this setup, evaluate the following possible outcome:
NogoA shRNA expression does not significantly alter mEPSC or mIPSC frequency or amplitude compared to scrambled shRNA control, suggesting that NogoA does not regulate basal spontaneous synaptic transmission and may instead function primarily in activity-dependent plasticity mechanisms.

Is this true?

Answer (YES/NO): NO